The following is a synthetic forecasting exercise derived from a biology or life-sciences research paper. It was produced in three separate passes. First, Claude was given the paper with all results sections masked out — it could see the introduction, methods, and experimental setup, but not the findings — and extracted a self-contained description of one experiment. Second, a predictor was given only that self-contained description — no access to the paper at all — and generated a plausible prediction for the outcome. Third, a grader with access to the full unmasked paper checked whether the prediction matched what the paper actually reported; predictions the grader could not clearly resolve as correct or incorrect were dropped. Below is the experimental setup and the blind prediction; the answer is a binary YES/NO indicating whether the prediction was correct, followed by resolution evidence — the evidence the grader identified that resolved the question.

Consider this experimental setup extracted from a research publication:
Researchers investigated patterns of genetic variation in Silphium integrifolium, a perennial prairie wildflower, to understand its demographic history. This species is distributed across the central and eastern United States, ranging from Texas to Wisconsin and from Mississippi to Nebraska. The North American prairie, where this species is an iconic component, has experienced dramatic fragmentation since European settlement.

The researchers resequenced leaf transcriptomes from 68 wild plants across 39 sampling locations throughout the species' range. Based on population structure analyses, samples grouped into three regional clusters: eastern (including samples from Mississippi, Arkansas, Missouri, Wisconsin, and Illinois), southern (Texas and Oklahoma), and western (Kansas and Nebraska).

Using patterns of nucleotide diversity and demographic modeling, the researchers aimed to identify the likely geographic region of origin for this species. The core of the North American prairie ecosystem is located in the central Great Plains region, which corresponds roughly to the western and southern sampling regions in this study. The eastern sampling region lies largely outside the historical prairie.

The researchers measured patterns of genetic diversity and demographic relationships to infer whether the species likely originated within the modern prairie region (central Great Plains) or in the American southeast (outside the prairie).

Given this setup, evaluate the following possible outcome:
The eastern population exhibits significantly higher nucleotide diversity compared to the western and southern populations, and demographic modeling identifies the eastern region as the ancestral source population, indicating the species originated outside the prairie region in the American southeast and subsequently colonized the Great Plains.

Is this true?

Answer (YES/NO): YES